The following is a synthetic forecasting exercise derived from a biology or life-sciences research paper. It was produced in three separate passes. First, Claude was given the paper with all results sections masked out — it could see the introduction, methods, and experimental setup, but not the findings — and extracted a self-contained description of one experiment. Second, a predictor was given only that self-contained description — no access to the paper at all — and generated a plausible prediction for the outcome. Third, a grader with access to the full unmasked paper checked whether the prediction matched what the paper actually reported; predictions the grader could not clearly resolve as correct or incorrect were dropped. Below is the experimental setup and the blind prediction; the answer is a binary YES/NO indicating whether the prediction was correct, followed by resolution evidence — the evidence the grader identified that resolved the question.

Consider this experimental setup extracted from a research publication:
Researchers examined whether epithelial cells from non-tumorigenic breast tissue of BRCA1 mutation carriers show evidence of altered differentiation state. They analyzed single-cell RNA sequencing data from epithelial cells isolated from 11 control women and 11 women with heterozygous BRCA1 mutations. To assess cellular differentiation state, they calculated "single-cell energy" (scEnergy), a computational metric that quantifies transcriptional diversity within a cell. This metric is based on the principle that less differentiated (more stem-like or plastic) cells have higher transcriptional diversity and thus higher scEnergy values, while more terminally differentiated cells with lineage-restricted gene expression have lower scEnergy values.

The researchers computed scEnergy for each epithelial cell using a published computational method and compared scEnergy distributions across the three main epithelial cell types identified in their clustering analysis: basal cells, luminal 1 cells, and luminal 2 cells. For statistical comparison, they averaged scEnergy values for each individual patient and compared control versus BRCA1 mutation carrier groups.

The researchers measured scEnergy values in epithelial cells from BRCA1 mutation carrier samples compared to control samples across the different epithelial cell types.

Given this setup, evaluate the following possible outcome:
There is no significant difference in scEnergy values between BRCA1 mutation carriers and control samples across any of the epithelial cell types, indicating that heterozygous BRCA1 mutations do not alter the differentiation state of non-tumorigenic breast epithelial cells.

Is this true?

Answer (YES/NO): NO